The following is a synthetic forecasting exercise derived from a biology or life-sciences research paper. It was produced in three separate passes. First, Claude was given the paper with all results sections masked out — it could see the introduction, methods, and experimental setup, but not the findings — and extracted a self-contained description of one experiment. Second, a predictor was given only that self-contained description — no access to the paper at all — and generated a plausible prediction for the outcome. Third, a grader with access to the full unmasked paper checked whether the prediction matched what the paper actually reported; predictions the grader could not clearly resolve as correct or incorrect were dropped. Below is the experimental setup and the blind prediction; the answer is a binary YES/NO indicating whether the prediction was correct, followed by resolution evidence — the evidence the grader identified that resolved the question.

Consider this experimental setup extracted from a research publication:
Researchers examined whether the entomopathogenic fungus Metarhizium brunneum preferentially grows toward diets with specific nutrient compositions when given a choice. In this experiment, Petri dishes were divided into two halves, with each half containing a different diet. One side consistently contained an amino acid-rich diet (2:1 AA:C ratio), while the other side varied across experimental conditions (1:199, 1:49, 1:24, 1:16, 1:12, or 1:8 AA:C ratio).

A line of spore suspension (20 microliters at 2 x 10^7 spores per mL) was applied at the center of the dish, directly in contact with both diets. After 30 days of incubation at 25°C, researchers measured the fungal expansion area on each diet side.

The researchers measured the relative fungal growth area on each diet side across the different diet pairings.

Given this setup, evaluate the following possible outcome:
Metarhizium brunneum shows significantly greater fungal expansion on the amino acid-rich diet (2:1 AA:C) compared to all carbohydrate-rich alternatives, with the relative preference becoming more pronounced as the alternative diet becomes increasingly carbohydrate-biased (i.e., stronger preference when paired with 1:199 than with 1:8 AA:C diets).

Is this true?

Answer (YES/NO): NO